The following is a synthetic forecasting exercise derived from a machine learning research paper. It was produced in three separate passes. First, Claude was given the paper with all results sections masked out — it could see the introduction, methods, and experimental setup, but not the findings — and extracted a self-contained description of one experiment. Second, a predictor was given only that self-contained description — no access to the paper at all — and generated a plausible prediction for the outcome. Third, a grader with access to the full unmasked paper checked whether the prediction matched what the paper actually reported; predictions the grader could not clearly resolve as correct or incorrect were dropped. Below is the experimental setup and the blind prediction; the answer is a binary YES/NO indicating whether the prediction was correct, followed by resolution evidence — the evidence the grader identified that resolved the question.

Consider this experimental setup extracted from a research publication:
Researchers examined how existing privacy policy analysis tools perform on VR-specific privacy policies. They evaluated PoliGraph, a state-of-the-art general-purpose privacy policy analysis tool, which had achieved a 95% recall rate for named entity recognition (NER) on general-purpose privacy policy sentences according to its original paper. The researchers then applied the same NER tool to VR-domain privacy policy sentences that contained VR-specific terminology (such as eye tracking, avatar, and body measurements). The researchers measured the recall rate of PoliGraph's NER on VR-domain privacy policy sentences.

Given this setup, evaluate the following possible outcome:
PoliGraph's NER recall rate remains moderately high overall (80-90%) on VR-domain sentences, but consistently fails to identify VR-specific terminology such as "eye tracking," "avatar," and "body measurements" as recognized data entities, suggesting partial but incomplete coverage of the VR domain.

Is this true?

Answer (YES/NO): NO